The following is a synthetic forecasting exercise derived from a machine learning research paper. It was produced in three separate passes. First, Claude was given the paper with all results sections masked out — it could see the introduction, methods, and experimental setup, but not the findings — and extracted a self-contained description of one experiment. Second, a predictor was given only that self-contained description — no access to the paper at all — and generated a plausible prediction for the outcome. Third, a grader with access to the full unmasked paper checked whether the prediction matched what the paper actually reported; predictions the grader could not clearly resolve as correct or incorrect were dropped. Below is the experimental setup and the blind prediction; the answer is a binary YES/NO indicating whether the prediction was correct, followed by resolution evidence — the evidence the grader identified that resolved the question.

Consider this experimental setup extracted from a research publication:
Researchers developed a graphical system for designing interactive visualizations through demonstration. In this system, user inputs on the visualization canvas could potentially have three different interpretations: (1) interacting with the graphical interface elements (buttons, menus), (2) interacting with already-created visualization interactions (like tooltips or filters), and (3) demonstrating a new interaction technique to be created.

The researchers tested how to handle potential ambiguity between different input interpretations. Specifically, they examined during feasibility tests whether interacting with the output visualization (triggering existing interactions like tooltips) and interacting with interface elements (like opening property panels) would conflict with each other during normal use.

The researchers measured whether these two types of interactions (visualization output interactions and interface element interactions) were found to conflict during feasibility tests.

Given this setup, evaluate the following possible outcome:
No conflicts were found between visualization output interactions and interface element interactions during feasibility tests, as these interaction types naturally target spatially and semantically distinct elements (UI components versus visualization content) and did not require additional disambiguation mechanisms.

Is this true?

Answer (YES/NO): NO